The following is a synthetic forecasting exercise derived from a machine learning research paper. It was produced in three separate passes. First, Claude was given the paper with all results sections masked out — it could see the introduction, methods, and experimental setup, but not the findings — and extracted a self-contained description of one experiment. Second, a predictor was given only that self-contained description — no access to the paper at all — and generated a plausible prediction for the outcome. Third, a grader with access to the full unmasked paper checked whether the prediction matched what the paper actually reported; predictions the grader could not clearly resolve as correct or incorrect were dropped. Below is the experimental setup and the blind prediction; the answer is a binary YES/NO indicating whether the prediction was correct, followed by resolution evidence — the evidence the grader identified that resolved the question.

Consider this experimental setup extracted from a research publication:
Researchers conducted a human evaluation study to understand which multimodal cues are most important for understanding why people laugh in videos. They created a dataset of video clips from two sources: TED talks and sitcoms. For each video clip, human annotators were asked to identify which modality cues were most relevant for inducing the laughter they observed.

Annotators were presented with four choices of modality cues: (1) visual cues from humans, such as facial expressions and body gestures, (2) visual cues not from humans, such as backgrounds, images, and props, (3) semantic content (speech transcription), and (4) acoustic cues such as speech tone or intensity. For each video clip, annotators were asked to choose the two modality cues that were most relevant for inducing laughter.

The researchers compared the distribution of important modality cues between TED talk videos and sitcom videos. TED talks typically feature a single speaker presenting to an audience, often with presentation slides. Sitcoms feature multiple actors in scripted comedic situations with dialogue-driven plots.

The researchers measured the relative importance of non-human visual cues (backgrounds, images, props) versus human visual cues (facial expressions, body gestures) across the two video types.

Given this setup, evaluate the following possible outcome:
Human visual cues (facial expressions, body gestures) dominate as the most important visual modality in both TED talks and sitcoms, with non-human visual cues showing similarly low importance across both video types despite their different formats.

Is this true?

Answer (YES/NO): NO